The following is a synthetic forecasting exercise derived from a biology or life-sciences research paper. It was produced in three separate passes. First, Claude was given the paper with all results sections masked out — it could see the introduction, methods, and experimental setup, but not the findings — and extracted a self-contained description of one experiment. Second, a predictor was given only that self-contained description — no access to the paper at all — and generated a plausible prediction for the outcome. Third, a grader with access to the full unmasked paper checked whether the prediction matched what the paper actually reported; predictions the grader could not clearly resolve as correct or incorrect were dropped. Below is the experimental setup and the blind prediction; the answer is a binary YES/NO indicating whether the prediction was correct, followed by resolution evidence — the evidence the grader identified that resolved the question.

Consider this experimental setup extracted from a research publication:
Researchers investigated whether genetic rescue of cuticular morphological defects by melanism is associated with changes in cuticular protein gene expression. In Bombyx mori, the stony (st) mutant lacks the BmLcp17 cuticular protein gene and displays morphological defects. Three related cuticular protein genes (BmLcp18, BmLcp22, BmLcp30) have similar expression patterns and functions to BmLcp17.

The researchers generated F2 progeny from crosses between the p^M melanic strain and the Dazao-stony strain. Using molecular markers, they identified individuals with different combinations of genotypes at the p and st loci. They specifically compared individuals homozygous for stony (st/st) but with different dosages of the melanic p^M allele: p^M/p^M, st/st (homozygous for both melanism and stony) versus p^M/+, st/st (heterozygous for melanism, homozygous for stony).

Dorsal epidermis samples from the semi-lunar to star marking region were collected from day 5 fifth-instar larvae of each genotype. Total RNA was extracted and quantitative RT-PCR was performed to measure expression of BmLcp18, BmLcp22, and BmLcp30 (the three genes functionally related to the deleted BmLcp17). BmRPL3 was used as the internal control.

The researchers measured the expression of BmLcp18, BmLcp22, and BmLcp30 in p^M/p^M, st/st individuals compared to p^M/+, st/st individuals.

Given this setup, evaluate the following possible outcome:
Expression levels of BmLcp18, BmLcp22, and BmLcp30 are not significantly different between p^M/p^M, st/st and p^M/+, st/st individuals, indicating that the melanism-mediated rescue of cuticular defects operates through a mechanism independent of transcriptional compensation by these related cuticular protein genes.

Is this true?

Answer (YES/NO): NO